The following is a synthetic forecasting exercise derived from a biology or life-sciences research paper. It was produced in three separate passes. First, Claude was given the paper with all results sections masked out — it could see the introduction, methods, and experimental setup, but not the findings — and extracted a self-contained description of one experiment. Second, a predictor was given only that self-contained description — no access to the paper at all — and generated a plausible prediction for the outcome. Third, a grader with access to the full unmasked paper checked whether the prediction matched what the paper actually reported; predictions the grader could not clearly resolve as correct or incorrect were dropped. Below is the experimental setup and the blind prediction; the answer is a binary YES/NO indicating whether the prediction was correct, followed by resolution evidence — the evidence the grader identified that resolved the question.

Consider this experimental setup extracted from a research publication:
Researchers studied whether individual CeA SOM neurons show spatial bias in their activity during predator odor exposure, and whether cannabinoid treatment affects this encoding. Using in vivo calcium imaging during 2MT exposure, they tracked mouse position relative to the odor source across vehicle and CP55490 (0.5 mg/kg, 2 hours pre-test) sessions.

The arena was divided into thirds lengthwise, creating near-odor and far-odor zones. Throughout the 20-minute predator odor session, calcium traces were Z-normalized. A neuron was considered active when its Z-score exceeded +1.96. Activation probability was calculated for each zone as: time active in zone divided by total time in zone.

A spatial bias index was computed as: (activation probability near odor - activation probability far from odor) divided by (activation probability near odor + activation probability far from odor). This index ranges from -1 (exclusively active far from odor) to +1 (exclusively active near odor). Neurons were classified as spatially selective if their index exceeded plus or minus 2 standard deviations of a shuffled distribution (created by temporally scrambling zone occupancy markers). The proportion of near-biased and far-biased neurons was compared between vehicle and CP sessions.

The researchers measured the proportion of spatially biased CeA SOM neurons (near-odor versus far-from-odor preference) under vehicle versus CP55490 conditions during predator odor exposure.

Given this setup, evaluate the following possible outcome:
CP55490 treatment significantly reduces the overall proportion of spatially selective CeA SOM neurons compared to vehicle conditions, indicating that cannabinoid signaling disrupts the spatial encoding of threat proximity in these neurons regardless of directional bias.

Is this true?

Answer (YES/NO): NO